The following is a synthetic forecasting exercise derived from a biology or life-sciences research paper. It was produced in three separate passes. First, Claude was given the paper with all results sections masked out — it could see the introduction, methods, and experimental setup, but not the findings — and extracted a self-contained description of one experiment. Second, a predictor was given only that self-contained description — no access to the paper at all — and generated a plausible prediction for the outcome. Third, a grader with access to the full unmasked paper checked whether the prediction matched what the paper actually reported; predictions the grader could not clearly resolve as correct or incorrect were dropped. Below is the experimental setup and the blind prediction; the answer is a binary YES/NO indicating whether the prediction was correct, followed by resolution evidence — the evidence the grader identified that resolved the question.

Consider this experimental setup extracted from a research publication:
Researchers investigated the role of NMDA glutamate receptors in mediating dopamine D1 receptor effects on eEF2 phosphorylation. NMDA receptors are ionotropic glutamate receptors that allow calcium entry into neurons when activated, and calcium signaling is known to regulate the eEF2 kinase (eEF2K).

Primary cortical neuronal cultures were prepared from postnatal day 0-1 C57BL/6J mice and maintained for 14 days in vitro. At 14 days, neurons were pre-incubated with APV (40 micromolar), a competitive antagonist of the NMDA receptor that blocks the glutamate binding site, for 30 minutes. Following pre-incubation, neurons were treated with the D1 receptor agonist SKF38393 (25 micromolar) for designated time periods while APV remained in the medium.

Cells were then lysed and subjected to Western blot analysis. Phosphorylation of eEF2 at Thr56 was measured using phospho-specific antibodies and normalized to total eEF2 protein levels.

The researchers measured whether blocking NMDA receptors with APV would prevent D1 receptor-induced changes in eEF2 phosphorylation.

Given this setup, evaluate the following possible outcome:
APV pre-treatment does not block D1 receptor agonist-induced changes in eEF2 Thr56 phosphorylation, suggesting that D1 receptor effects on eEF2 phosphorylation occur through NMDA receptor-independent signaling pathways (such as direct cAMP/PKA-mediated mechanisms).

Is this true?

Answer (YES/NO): NO